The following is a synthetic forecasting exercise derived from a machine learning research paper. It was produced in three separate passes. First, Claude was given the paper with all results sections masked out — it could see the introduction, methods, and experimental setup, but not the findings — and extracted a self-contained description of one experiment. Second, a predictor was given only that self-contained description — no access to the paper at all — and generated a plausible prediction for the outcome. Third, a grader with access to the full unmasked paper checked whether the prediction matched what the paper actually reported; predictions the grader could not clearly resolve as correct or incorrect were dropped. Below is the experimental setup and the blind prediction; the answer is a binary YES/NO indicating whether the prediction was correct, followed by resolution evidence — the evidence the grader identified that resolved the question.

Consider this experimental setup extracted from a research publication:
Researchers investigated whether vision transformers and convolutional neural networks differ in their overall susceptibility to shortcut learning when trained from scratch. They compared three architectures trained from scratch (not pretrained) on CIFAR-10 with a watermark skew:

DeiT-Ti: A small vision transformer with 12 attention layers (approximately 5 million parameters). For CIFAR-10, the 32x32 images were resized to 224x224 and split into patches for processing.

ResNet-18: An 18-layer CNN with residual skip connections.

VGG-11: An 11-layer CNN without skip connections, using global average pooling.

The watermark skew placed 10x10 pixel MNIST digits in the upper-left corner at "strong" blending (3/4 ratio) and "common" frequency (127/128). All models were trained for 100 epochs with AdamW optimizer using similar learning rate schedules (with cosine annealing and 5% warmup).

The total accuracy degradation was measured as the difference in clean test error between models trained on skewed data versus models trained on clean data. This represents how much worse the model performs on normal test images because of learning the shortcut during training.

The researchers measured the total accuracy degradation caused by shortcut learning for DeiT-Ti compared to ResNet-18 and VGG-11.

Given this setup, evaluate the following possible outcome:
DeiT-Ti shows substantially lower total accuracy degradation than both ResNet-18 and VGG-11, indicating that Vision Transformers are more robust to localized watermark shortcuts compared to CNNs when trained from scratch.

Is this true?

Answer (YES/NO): NO